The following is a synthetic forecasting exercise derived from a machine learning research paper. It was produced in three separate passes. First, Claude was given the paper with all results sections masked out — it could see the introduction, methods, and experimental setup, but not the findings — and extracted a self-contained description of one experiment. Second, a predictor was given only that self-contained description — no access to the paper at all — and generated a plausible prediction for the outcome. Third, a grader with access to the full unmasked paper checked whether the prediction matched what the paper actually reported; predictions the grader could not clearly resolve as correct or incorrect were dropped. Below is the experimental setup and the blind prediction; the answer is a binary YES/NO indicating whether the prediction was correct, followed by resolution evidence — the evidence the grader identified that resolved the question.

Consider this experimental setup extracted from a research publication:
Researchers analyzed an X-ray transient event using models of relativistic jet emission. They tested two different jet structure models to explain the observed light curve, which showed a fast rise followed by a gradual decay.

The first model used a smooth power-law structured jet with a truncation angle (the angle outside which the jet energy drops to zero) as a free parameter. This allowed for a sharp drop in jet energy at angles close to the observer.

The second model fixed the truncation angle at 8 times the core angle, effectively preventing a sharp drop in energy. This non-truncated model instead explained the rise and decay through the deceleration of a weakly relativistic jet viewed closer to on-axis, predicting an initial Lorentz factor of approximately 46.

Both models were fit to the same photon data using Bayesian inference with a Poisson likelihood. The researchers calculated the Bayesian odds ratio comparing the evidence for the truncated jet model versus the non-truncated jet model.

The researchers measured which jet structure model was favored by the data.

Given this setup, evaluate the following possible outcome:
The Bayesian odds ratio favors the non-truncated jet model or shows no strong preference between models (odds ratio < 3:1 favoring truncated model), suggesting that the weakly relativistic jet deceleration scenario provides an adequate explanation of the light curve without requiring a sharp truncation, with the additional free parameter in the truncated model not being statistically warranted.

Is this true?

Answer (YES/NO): NO